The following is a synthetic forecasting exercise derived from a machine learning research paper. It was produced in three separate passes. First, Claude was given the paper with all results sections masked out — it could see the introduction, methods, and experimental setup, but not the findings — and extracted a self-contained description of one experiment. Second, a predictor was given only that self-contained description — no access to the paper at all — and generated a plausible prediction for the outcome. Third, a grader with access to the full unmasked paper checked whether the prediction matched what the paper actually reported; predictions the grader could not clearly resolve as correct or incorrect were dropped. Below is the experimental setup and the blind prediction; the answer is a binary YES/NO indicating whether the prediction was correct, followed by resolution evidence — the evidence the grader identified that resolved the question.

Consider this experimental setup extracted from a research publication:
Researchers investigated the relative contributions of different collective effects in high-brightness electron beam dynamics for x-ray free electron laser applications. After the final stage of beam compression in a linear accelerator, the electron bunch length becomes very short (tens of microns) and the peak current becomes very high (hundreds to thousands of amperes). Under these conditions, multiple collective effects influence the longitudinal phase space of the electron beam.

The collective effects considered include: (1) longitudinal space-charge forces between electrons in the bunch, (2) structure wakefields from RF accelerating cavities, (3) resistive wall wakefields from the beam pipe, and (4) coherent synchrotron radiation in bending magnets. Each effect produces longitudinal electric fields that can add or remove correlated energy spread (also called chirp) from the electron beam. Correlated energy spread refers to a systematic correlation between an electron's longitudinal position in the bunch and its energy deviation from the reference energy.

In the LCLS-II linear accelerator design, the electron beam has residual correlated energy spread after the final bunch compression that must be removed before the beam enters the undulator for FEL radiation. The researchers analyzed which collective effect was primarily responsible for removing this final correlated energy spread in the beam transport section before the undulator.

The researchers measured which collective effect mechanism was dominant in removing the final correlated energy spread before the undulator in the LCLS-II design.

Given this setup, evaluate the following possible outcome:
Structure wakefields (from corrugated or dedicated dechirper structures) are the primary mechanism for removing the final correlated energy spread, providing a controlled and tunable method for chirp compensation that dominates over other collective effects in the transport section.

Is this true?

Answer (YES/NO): NO